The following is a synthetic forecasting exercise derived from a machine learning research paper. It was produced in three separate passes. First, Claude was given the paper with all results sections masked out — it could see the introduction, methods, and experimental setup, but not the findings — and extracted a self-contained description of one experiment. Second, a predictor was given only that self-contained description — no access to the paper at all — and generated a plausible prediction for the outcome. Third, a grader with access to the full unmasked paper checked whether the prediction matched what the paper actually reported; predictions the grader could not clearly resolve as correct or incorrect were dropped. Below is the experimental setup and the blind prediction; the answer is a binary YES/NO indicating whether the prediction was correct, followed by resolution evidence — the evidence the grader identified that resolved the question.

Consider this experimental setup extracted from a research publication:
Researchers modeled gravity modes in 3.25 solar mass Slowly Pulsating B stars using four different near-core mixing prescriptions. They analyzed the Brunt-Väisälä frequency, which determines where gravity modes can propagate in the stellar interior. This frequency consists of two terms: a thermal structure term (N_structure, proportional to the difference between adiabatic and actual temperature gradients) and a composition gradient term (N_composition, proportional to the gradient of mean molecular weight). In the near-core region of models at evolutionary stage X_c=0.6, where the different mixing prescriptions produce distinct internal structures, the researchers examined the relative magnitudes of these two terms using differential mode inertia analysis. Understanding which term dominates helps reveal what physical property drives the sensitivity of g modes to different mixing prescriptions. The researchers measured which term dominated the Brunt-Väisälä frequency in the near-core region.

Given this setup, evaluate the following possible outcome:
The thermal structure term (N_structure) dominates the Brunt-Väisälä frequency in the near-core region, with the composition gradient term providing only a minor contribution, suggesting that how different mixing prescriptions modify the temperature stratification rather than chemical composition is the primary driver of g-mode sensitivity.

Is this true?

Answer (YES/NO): NO